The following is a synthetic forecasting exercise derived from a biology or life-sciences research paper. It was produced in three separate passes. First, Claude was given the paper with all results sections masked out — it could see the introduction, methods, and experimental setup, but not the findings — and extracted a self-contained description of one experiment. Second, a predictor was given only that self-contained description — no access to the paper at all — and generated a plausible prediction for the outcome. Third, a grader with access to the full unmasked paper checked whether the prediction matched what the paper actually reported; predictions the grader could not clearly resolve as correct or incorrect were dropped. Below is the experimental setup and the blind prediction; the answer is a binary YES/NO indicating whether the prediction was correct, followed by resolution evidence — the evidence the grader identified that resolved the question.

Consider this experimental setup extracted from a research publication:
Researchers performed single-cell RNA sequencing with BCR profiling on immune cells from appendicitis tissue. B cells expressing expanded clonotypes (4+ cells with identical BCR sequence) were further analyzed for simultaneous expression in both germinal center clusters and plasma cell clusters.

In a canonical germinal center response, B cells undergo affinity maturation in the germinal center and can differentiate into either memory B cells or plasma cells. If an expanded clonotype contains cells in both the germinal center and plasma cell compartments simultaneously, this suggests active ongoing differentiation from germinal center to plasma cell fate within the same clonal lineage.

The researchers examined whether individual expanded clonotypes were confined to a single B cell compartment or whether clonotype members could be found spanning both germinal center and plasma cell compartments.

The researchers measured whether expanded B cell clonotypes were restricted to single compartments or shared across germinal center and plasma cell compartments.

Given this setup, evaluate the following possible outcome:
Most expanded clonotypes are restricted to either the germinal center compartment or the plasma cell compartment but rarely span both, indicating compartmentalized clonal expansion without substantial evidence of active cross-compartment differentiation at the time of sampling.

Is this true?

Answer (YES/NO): YES